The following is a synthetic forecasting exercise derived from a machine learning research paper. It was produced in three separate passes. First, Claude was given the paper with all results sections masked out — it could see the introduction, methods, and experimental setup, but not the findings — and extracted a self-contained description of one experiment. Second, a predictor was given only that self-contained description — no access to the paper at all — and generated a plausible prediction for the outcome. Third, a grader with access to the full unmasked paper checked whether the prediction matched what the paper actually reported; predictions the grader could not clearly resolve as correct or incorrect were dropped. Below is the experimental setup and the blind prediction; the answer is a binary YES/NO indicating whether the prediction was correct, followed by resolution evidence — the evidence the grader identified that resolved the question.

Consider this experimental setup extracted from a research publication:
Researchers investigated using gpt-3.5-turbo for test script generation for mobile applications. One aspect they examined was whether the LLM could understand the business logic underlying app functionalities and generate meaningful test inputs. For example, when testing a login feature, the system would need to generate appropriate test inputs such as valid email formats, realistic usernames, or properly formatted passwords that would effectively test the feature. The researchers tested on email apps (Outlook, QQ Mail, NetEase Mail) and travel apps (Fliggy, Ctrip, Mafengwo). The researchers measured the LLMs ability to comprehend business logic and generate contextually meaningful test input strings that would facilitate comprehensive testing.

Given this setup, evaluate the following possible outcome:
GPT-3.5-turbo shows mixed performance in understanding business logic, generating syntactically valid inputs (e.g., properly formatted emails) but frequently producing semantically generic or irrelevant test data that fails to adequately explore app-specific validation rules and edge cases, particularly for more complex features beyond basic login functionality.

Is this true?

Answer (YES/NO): NO